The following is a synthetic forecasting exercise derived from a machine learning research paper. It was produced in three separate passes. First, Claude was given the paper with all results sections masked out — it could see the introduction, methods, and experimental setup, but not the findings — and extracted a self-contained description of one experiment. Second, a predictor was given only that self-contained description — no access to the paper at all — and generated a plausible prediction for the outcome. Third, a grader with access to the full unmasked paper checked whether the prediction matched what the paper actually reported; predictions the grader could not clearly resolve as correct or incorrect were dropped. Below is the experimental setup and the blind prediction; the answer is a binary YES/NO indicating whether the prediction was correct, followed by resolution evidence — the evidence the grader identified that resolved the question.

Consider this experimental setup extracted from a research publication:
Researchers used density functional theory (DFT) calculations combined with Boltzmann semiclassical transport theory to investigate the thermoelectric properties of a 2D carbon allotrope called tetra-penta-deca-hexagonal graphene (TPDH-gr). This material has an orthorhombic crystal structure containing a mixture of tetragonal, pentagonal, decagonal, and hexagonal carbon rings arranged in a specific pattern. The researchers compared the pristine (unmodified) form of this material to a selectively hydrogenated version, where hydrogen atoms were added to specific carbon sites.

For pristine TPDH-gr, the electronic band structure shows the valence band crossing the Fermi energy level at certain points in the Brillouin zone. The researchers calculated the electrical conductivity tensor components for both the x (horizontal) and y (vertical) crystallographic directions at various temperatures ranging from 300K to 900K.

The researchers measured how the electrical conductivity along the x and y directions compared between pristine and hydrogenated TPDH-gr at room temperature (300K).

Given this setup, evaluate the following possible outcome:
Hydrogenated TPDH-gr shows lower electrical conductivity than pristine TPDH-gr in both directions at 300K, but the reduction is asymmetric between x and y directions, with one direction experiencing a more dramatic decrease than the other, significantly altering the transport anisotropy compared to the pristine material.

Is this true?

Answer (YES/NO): NO